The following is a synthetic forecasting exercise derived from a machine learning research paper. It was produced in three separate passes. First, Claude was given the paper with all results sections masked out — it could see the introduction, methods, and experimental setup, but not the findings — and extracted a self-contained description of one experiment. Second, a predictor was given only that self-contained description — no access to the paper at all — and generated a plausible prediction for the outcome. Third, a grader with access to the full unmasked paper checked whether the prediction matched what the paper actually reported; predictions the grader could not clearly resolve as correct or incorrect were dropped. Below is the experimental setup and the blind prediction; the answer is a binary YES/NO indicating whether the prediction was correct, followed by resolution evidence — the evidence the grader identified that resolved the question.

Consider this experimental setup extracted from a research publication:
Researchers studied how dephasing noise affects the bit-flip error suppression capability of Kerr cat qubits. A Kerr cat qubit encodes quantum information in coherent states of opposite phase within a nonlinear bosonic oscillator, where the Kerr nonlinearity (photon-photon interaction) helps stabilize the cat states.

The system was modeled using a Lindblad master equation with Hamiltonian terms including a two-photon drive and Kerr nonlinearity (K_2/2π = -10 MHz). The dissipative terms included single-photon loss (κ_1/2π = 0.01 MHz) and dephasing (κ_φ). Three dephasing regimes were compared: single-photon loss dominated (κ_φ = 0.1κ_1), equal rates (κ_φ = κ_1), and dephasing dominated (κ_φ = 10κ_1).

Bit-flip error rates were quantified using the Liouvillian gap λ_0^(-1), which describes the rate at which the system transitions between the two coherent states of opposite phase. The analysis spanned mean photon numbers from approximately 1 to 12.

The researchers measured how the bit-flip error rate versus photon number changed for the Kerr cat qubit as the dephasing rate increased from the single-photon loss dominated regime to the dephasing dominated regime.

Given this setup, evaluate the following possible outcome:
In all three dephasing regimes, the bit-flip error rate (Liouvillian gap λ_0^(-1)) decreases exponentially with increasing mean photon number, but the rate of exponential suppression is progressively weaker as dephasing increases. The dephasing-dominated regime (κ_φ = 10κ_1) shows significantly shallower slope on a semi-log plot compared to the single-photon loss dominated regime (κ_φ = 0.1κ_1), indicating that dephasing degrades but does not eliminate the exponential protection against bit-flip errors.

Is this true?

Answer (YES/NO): NO